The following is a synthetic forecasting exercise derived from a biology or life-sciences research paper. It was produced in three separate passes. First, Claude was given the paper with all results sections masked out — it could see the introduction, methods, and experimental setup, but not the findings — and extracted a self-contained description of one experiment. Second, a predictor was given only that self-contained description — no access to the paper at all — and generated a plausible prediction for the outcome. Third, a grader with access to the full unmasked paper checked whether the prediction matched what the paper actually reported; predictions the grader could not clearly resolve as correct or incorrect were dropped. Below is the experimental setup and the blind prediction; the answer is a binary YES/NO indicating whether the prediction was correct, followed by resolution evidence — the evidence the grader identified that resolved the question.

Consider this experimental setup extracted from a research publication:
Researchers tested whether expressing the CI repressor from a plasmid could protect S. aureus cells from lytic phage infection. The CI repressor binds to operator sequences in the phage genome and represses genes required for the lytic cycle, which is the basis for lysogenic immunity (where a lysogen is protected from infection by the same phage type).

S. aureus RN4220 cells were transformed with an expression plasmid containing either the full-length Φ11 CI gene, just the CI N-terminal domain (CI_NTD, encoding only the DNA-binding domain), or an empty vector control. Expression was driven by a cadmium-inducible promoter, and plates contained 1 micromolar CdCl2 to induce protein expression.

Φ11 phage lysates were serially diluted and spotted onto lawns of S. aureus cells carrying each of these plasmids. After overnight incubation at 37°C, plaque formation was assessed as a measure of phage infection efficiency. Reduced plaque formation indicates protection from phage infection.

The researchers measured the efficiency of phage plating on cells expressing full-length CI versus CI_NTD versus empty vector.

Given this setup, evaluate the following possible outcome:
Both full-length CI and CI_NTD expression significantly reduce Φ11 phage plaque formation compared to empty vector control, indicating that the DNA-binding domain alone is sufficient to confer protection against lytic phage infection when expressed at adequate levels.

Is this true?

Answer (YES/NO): NO